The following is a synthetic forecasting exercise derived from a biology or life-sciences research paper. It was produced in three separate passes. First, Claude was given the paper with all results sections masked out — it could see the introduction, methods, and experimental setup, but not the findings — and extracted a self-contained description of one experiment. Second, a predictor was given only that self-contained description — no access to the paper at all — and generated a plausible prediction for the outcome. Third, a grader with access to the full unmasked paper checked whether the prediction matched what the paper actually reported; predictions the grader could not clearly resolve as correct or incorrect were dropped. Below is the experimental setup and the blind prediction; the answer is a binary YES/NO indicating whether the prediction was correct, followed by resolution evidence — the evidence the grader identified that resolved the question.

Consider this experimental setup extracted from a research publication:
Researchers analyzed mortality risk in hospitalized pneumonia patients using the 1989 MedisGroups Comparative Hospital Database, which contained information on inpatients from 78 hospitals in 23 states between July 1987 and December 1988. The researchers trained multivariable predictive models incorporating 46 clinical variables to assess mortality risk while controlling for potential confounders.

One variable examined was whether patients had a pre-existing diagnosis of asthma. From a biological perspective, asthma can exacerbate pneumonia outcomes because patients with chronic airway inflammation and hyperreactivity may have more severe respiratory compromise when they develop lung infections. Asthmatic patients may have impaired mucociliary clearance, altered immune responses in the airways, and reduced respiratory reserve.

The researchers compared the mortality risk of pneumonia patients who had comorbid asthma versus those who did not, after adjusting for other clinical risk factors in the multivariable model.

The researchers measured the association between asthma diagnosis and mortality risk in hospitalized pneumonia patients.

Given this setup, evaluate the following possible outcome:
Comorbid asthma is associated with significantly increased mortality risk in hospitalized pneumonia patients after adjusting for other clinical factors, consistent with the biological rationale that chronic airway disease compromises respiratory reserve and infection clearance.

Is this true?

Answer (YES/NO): NO